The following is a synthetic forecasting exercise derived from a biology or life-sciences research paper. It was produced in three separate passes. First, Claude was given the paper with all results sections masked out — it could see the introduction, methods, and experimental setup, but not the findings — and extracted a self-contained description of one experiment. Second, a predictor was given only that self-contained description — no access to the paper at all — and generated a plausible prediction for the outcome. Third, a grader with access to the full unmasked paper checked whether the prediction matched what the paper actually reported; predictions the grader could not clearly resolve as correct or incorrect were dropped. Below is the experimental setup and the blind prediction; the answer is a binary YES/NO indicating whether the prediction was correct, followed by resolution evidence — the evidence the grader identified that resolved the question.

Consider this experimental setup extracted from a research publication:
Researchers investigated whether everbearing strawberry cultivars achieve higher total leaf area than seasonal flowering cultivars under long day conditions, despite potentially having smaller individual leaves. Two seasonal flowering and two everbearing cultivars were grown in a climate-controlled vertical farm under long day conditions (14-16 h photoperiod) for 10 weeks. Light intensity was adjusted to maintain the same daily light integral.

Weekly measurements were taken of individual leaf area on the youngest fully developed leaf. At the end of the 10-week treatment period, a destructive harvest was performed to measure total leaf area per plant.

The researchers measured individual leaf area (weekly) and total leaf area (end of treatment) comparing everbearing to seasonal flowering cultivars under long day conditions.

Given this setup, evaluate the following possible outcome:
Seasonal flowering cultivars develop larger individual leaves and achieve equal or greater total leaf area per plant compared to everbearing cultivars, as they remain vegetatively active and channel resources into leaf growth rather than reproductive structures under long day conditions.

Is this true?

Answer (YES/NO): NO